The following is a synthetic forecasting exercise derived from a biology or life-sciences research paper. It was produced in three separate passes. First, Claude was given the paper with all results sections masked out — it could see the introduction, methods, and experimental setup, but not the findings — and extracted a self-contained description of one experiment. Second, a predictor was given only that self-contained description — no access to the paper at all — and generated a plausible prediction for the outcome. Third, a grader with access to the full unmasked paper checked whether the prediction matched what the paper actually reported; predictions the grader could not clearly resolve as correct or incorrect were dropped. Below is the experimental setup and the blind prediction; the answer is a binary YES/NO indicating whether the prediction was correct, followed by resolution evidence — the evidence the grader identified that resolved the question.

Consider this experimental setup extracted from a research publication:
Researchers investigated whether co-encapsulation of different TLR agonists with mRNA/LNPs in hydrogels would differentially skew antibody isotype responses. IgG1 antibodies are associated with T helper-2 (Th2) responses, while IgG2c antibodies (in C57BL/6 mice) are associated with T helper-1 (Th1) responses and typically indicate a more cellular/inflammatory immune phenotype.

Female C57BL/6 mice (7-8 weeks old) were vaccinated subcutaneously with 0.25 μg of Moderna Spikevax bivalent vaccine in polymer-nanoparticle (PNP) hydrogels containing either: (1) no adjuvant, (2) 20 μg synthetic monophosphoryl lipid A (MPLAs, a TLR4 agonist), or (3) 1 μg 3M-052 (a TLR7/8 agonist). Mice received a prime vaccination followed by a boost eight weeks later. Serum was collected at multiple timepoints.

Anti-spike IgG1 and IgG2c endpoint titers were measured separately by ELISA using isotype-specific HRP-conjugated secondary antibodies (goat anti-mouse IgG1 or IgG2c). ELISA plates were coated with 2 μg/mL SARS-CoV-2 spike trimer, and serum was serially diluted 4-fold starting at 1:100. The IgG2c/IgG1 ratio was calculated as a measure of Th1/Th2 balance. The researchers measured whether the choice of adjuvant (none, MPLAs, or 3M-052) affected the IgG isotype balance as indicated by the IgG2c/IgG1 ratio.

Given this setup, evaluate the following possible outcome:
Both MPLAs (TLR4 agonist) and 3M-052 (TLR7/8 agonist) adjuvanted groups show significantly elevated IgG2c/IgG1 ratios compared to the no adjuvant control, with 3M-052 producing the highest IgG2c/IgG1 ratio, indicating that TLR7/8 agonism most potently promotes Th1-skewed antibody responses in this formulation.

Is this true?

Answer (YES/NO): NO